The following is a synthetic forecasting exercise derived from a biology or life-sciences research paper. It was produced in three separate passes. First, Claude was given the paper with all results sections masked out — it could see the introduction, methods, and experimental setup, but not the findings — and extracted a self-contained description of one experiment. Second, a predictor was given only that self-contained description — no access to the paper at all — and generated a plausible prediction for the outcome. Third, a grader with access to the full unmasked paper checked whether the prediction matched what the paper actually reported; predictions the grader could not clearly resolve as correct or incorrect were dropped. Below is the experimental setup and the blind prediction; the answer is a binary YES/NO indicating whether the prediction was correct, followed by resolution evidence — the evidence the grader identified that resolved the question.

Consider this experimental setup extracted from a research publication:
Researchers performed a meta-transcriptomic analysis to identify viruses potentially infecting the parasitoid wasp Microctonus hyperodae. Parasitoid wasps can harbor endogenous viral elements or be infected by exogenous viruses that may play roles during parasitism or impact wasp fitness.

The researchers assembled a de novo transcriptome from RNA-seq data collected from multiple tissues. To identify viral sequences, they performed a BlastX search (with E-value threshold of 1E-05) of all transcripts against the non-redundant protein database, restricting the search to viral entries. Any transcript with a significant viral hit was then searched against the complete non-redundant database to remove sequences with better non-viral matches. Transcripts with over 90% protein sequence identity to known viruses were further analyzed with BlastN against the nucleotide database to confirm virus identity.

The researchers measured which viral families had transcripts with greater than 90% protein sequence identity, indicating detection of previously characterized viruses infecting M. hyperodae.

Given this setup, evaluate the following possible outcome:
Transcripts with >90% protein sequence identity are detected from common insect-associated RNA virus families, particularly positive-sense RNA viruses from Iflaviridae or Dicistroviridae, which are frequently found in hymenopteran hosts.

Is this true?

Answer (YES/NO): YES